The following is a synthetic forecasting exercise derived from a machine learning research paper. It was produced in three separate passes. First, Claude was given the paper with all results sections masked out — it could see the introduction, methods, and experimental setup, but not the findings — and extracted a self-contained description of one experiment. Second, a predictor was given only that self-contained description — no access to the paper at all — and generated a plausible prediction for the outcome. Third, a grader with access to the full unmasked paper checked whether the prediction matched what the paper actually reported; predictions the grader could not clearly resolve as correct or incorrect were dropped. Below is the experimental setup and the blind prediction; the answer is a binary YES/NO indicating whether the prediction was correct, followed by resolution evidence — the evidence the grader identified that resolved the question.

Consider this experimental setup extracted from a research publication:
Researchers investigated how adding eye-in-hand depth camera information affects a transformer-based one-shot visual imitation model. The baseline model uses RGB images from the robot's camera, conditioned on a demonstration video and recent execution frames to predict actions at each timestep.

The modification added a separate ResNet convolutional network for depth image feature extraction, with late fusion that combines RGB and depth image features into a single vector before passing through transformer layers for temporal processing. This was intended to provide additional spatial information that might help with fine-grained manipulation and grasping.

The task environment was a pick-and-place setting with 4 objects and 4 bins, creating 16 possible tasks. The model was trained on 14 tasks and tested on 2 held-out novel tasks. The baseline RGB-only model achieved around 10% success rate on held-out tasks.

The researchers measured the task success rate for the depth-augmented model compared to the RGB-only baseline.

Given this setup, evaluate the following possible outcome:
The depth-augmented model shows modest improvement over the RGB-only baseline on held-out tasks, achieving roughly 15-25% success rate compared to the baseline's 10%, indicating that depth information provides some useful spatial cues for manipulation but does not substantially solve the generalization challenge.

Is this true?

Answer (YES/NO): NO